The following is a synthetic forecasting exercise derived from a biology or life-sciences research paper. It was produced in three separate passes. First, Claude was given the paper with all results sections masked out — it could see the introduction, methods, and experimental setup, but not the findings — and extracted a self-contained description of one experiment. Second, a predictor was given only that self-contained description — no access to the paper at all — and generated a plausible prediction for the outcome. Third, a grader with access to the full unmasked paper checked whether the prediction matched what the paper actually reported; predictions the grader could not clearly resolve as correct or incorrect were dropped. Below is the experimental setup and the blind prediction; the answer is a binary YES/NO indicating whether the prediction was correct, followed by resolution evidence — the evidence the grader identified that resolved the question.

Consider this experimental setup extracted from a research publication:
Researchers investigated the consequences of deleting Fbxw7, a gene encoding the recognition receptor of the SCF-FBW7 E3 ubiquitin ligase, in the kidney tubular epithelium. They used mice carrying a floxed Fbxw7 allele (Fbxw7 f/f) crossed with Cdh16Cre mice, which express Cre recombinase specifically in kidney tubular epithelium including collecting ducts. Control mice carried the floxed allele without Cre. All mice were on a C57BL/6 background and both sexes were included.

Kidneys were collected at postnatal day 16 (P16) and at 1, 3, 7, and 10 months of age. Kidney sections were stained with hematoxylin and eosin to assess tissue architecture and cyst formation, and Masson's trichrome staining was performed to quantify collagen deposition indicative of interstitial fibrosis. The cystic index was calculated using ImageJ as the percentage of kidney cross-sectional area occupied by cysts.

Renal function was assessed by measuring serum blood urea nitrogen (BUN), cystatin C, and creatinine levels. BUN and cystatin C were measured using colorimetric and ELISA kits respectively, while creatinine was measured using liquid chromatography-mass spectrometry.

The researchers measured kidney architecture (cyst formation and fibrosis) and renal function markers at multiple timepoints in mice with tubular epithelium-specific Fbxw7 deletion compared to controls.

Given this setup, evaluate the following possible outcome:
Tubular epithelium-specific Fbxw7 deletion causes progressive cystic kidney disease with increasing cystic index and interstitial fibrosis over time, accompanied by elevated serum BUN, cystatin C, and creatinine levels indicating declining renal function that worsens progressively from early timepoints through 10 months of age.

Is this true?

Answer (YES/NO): YES